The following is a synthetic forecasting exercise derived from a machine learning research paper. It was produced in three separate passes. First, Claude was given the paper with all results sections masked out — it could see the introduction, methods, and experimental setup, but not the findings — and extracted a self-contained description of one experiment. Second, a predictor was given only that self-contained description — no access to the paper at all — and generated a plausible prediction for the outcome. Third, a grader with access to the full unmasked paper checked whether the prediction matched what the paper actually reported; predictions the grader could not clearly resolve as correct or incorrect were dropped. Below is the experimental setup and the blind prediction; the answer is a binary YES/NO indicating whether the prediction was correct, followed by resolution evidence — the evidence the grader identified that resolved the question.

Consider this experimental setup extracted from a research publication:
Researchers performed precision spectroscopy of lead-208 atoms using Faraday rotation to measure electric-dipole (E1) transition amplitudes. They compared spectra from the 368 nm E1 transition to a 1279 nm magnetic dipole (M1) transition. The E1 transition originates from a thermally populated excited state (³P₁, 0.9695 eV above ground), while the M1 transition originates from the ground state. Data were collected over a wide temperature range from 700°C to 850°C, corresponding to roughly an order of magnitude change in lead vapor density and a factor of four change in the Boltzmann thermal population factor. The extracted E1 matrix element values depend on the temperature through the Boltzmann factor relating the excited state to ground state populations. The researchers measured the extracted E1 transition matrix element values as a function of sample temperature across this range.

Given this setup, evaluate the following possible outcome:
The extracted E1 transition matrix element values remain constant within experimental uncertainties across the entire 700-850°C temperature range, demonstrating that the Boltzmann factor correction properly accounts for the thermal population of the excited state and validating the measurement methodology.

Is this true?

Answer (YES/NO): YES